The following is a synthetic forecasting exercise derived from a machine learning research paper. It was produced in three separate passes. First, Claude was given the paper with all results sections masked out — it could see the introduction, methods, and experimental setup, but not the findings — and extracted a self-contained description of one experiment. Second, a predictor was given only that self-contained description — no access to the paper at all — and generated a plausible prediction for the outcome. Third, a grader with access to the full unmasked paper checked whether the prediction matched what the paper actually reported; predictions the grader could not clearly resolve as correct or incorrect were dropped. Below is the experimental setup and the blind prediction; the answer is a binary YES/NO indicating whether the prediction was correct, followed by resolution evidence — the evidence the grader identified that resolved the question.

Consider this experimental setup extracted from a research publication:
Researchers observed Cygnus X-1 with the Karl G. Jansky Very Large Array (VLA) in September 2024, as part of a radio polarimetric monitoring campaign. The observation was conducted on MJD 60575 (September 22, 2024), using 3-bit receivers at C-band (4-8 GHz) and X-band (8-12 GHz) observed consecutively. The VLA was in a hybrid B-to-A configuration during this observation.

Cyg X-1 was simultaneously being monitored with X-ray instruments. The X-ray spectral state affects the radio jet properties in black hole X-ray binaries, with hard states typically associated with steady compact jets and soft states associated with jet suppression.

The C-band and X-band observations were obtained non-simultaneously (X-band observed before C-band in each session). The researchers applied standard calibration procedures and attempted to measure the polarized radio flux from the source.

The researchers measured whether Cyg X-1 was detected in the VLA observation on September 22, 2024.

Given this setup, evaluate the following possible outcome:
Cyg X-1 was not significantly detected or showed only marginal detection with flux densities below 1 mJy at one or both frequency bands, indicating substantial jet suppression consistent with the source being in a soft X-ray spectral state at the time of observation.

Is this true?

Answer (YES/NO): YES